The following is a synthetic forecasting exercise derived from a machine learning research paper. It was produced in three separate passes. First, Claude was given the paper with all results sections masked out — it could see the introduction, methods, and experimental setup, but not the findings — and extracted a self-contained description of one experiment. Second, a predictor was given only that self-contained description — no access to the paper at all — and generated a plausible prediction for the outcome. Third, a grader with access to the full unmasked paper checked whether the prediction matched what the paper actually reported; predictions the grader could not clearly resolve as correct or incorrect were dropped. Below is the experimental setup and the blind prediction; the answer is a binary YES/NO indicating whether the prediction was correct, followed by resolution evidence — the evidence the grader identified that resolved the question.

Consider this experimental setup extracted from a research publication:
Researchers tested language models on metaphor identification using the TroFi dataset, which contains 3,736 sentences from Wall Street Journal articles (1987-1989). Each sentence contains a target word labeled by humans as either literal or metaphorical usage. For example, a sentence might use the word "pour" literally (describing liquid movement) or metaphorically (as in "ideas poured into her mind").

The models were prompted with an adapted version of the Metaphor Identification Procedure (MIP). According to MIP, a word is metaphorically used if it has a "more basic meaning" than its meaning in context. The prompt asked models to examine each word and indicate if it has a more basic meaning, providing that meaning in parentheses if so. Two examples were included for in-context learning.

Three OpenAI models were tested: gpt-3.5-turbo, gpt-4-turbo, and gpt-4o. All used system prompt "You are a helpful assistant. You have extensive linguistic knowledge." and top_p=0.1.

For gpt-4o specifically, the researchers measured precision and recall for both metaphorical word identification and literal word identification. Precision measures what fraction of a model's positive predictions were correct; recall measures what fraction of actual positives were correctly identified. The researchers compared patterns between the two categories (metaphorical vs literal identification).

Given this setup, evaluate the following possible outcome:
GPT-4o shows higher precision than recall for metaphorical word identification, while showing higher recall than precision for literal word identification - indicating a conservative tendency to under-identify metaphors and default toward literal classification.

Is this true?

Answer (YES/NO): NO